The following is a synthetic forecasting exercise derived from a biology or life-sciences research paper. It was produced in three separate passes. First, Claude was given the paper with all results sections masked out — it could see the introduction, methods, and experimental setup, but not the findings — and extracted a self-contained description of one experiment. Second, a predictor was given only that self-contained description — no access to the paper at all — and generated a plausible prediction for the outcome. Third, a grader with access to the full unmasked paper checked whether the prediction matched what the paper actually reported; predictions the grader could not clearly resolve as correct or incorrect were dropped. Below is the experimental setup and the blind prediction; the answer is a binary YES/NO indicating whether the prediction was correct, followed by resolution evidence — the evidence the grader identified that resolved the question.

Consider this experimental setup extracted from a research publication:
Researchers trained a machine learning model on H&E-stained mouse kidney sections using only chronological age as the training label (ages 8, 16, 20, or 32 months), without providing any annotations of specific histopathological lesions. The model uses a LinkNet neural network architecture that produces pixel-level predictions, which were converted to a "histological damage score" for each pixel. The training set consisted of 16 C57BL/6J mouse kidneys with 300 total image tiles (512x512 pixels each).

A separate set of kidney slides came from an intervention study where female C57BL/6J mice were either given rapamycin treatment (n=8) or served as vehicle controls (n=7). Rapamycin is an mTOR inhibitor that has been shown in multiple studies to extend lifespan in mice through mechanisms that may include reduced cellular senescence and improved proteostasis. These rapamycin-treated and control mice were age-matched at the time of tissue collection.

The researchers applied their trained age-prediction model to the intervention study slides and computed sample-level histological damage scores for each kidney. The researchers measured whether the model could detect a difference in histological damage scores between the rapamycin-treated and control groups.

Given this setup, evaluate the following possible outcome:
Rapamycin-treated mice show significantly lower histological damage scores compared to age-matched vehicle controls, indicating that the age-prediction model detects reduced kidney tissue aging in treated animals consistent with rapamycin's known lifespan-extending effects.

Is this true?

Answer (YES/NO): YES